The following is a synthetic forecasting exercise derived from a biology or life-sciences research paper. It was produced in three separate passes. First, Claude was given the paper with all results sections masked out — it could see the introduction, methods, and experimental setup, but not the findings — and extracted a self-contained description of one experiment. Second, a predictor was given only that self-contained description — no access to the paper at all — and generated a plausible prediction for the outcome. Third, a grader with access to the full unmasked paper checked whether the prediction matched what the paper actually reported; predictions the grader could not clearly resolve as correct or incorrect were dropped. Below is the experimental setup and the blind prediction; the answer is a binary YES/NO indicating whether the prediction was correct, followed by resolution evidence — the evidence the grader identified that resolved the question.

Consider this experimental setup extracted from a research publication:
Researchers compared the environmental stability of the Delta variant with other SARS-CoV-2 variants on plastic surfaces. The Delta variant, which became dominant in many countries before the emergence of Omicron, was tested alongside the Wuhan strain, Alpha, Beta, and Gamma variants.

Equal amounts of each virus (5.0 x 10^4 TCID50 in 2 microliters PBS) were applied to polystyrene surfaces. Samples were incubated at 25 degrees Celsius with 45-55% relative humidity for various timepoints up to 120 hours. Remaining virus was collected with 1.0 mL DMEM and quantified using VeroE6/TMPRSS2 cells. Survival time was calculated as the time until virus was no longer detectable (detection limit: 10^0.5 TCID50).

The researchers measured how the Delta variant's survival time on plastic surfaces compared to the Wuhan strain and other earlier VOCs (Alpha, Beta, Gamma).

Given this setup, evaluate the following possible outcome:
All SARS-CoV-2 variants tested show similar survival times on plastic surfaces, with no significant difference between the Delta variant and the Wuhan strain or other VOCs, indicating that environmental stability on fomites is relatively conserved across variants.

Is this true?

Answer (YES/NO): NO